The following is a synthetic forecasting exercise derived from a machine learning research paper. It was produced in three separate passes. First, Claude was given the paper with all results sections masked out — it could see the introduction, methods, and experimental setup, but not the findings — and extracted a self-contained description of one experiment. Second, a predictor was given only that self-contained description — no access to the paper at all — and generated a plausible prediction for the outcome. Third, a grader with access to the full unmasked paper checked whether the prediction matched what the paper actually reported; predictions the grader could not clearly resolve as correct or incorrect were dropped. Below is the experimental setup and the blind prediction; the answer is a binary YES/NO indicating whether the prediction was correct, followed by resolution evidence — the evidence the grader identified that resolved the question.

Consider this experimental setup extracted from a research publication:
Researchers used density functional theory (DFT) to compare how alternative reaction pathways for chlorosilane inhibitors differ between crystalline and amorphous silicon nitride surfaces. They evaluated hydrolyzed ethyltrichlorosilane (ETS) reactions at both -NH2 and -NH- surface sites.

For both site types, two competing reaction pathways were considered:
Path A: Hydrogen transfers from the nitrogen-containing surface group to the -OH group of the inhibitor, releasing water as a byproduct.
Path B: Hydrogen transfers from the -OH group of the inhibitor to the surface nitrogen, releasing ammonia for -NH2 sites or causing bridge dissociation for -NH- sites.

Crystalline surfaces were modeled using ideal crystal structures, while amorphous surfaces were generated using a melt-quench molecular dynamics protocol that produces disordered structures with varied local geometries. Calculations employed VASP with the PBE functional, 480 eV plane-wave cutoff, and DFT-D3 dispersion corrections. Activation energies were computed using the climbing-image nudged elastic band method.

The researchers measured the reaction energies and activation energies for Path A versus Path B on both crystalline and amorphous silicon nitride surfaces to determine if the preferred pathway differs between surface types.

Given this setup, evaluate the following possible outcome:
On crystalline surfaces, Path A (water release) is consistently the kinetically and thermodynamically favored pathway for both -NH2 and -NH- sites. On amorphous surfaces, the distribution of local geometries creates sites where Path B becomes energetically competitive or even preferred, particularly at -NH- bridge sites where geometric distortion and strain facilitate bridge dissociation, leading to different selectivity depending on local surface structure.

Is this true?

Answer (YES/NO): NO